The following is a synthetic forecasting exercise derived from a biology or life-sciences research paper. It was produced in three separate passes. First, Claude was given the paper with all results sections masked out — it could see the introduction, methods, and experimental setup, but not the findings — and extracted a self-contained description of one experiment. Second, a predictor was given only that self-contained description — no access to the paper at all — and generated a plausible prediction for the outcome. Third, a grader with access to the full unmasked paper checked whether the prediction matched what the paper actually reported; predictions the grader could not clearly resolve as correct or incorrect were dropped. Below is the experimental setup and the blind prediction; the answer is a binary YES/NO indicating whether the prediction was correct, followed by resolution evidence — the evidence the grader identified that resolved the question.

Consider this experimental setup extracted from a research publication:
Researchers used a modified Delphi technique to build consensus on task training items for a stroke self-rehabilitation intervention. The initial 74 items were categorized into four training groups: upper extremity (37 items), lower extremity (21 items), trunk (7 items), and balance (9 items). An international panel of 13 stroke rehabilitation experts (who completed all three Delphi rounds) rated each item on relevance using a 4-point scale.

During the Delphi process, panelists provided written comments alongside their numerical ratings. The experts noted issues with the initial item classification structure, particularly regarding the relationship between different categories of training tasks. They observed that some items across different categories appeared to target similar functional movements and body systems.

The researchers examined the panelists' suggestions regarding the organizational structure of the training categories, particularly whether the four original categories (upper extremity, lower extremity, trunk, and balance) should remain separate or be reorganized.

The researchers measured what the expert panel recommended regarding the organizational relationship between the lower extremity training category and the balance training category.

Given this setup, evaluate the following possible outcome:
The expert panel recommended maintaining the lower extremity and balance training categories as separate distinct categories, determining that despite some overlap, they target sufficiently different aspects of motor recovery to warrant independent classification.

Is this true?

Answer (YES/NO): NO